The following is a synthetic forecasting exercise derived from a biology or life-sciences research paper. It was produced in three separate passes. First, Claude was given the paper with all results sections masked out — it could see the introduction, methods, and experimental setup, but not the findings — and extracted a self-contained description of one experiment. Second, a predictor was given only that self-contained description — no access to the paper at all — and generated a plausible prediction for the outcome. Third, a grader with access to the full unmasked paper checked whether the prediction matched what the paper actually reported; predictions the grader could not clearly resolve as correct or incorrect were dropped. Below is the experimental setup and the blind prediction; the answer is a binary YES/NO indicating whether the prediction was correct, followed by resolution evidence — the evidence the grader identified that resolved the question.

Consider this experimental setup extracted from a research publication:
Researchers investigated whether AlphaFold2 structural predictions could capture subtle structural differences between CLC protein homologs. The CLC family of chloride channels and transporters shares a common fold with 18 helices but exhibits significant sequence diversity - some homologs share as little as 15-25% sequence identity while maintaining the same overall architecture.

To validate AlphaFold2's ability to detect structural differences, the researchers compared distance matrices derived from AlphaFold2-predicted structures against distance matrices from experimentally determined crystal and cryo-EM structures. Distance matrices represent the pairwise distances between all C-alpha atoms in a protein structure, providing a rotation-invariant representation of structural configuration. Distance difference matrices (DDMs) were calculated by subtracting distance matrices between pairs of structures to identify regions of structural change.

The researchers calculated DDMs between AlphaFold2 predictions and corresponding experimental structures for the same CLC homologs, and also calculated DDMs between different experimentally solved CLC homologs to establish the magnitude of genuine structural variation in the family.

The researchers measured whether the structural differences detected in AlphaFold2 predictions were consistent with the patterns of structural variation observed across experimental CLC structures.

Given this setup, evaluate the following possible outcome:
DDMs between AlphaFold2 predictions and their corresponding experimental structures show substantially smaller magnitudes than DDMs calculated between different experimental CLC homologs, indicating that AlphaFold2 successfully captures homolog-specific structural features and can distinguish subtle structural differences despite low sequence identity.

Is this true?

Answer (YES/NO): YES